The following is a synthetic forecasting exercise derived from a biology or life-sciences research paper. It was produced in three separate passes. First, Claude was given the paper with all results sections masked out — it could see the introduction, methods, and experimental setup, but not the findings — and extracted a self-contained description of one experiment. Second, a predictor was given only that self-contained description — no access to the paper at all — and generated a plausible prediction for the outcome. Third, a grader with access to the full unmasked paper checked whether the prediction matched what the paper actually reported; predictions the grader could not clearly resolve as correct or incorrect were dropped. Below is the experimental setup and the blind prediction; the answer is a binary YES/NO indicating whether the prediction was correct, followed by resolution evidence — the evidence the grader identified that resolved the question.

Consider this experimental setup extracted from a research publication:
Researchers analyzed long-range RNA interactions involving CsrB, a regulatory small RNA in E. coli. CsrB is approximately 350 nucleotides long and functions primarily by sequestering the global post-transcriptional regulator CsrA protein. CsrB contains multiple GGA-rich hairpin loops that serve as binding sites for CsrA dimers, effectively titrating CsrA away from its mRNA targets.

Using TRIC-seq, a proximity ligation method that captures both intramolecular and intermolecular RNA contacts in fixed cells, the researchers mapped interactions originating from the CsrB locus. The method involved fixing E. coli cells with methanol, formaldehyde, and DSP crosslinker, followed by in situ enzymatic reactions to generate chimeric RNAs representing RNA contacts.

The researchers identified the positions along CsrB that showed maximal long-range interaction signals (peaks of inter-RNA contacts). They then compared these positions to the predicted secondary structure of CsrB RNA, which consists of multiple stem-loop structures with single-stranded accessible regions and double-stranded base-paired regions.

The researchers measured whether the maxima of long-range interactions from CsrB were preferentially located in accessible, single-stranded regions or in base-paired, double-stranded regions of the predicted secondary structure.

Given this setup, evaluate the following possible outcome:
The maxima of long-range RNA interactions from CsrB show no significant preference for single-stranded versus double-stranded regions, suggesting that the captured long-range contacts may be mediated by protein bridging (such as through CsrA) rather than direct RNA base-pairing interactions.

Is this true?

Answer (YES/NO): NO